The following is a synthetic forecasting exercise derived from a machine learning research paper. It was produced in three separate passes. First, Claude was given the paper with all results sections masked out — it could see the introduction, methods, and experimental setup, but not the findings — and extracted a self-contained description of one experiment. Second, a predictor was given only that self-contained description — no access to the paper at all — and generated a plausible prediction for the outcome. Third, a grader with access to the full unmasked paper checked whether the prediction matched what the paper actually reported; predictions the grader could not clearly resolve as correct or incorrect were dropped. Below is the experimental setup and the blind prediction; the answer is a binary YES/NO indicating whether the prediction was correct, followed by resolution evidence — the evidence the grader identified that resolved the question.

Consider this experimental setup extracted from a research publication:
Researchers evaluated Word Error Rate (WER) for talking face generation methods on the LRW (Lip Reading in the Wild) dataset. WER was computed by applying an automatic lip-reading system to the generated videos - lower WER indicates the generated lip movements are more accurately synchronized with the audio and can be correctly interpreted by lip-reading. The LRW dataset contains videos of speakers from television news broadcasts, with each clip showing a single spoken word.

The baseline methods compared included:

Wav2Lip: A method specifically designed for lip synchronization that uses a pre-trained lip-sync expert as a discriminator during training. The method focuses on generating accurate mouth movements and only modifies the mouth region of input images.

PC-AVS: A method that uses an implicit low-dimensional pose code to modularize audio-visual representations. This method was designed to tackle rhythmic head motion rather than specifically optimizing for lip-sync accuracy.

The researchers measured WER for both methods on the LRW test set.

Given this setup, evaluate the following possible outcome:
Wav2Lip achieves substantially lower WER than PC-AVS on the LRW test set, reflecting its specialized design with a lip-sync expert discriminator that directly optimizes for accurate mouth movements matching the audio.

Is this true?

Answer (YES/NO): YES